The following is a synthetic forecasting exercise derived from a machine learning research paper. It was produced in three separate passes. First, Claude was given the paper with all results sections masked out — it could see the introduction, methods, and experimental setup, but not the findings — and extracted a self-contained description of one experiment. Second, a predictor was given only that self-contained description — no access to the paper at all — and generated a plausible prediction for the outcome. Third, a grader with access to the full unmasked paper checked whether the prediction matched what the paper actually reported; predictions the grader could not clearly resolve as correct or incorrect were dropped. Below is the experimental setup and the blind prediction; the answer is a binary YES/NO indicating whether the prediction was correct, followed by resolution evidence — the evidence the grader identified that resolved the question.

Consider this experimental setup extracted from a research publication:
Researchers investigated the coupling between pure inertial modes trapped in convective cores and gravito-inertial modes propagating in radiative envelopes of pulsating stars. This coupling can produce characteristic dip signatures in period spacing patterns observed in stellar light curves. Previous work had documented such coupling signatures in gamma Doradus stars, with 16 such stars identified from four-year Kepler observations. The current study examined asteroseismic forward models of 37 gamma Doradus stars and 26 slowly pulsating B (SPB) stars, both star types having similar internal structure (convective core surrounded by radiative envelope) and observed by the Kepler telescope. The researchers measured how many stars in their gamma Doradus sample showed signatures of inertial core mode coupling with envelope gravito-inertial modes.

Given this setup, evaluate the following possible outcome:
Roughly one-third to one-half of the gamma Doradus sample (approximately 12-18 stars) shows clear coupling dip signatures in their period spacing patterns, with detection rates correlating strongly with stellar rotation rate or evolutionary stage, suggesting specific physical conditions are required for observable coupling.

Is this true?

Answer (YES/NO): NO